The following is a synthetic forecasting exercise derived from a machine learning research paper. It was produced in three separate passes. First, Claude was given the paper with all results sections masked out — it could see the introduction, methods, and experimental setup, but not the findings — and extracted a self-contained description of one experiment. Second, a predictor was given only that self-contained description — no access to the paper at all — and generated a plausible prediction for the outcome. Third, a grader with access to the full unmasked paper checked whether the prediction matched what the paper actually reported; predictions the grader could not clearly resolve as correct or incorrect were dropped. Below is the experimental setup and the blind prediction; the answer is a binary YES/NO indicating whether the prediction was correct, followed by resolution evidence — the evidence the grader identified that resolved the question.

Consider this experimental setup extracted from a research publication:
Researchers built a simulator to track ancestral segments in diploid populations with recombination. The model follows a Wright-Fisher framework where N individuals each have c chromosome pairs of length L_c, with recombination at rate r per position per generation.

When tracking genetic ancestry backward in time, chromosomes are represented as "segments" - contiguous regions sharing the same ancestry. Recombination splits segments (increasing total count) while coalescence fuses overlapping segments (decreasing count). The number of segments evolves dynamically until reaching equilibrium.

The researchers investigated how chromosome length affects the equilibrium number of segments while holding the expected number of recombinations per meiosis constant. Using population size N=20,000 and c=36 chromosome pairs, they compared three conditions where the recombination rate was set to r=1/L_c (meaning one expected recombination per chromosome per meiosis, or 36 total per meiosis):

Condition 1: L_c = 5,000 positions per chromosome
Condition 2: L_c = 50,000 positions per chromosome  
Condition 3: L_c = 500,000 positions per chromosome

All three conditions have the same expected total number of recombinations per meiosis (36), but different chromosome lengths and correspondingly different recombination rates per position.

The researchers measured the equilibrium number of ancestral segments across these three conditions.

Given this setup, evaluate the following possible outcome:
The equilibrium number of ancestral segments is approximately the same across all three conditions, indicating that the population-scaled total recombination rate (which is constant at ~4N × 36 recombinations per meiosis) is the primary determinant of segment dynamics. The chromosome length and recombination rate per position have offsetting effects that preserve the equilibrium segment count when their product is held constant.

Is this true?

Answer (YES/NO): NO